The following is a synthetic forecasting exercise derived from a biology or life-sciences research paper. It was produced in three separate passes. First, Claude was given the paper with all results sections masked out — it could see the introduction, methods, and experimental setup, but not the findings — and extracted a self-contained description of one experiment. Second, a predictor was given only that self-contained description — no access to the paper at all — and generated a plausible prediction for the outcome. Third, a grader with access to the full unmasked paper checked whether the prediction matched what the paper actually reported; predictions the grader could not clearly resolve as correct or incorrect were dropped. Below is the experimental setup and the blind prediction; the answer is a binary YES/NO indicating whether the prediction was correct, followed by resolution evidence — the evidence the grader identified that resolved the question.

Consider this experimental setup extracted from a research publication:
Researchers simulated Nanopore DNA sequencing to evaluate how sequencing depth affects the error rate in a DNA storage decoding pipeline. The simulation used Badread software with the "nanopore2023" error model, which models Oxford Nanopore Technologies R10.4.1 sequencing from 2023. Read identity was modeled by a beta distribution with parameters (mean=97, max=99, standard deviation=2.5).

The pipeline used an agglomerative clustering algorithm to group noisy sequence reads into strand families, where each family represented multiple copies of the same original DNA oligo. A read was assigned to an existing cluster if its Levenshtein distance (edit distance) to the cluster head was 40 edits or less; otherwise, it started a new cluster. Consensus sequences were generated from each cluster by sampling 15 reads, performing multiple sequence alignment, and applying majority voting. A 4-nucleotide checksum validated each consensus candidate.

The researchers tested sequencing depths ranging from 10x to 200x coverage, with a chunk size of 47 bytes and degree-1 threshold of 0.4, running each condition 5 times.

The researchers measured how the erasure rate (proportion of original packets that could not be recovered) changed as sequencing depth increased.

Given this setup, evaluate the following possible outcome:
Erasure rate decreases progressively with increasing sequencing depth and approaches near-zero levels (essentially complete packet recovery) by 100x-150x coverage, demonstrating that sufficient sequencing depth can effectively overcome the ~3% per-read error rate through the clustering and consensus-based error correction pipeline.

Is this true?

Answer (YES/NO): NO